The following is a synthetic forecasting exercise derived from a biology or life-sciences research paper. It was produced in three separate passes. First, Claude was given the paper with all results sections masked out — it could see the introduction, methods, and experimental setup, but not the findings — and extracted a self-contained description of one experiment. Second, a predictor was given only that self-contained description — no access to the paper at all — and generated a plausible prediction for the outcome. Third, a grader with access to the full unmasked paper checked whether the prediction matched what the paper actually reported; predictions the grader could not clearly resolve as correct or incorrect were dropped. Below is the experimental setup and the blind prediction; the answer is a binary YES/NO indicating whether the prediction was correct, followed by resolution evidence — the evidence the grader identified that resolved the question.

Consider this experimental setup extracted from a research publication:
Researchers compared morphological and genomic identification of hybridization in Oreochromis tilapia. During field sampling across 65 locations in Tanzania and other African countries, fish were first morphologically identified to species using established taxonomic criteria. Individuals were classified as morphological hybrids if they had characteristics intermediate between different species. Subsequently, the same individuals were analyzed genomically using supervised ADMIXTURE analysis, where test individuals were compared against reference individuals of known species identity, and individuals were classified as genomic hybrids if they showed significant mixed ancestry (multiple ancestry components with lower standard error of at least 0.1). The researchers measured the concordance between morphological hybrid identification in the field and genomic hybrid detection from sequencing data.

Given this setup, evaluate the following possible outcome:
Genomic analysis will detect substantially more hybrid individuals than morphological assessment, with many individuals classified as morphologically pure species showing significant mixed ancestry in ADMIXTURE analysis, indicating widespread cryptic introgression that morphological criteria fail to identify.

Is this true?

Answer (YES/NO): NO